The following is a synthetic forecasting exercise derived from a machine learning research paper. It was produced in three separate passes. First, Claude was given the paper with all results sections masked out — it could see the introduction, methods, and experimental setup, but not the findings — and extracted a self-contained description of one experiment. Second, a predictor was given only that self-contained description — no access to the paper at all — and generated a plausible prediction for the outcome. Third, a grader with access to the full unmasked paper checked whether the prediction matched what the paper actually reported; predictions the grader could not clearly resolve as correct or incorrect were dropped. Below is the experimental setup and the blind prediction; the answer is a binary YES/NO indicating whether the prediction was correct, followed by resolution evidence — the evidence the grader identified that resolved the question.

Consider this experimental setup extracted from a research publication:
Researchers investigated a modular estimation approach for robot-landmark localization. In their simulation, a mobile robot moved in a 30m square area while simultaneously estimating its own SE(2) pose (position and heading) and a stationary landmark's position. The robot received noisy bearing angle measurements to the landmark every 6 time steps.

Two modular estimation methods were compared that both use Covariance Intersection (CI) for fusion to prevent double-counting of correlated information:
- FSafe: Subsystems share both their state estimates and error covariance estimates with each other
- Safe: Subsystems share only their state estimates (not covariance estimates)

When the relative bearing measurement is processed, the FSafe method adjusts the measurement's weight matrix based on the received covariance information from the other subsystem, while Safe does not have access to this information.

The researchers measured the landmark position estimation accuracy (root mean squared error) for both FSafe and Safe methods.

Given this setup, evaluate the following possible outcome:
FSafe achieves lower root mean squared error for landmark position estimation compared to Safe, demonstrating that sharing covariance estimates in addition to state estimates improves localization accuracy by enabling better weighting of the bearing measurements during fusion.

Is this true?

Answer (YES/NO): YES